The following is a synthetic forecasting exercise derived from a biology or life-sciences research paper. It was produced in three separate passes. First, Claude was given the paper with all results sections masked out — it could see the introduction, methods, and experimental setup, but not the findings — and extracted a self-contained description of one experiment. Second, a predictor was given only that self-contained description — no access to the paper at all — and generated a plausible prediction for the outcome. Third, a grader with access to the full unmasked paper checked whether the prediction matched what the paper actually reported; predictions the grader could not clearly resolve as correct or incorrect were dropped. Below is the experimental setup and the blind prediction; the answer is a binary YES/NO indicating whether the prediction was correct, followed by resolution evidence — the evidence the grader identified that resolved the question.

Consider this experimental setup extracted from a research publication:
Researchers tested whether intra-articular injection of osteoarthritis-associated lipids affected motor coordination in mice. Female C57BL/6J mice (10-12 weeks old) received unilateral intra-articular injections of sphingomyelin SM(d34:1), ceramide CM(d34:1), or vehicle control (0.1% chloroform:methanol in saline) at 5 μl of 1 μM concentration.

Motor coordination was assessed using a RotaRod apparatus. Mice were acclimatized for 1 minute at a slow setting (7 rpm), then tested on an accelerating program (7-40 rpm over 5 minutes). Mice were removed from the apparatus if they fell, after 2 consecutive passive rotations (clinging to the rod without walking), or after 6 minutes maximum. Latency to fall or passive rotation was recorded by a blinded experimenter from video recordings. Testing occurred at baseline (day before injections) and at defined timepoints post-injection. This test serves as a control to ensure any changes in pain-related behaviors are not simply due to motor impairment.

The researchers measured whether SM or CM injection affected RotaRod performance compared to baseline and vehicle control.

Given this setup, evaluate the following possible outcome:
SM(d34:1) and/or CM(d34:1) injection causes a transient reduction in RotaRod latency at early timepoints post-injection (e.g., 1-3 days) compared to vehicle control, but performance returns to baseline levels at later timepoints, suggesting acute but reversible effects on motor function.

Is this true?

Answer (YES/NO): NO